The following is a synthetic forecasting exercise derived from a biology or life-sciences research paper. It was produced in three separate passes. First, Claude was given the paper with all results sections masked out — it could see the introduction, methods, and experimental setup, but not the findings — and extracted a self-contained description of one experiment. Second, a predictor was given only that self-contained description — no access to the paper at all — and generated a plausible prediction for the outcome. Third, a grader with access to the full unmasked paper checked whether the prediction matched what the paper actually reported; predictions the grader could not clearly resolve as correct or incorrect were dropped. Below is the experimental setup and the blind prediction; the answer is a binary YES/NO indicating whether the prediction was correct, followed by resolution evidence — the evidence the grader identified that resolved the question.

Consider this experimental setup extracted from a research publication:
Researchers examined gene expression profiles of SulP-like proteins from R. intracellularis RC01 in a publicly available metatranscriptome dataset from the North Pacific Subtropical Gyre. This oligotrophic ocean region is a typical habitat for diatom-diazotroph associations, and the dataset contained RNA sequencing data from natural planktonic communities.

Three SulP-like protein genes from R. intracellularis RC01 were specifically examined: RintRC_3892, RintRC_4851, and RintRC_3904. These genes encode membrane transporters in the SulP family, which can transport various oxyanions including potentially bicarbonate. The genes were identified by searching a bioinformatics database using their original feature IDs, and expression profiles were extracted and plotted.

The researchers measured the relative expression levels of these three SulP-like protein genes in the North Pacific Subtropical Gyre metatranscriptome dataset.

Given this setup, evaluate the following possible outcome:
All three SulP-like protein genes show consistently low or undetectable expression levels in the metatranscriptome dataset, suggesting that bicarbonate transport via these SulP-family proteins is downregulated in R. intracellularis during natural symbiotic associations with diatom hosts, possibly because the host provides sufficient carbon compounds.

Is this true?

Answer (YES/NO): NO